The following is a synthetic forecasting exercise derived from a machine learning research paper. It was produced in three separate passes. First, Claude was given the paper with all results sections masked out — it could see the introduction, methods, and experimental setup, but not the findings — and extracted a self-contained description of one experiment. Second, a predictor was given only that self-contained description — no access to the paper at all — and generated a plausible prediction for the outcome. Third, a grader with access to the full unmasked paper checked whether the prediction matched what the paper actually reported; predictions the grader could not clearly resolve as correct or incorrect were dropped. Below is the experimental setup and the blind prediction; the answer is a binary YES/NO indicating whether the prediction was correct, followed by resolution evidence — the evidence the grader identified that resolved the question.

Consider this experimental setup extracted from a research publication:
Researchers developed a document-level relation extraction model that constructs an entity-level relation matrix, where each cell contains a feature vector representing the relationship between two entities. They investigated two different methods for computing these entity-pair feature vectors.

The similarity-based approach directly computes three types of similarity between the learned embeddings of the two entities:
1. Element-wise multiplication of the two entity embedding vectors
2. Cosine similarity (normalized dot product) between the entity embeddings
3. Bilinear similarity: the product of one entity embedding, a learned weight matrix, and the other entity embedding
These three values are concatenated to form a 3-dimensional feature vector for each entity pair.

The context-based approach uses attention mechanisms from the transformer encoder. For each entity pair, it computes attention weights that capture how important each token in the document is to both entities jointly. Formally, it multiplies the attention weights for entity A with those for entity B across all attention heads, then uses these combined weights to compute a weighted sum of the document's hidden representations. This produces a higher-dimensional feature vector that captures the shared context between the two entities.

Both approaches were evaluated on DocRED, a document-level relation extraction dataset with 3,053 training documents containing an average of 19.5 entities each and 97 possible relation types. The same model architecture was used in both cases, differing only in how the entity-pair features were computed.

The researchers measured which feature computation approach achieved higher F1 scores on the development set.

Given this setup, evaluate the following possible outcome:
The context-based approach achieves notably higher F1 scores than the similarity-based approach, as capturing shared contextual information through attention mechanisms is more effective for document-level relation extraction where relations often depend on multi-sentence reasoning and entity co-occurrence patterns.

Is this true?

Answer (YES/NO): NO